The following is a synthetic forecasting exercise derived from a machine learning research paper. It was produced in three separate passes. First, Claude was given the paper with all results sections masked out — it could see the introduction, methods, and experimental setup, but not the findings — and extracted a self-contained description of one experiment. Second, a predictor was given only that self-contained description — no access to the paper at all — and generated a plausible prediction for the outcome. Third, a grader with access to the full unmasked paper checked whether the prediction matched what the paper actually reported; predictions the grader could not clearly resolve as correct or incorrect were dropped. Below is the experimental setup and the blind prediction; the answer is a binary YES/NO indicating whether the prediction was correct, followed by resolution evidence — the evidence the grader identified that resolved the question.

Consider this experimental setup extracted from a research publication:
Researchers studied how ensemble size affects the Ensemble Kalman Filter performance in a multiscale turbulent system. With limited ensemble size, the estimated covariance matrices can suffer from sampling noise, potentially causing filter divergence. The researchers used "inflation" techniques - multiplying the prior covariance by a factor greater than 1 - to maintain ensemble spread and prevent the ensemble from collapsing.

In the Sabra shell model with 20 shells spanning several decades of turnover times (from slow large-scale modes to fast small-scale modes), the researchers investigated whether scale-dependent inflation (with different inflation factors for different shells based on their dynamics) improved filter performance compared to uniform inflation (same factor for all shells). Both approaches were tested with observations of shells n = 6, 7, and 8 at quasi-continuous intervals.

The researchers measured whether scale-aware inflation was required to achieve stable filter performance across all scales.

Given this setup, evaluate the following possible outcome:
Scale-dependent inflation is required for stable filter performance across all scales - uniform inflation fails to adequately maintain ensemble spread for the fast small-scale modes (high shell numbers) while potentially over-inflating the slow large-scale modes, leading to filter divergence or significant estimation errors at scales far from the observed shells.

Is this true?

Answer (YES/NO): YES